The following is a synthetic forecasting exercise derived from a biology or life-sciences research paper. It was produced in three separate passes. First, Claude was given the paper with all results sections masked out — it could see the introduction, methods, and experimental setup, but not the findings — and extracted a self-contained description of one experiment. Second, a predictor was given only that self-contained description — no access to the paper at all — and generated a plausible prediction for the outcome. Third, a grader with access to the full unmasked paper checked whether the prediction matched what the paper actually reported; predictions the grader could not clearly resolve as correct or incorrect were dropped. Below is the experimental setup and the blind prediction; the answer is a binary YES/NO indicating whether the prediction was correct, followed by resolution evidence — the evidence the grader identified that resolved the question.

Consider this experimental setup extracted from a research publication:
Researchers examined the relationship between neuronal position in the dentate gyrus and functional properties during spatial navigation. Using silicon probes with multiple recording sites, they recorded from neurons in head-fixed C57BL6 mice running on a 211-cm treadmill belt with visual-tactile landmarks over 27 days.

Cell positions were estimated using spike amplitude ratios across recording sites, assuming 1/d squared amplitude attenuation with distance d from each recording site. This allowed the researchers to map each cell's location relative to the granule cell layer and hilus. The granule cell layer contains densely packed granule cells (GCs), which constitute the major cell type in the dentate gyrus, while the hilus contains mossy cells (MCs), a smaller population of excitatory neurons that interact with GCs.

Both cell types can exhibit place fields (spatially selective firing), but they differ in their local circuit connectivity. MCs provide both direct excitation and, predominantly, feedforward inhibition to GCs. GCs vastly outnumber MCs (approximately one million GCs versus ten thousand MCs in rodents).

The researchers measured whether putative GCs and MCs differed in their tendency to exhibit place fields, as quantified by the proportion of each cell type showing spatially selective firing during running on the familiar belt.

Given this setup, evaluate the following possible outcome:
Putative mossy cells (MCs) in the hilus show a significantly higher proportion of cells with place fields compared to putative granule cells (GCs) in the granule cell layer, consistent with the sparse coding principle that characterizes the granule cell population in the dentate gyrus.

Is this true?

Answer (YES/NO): YES